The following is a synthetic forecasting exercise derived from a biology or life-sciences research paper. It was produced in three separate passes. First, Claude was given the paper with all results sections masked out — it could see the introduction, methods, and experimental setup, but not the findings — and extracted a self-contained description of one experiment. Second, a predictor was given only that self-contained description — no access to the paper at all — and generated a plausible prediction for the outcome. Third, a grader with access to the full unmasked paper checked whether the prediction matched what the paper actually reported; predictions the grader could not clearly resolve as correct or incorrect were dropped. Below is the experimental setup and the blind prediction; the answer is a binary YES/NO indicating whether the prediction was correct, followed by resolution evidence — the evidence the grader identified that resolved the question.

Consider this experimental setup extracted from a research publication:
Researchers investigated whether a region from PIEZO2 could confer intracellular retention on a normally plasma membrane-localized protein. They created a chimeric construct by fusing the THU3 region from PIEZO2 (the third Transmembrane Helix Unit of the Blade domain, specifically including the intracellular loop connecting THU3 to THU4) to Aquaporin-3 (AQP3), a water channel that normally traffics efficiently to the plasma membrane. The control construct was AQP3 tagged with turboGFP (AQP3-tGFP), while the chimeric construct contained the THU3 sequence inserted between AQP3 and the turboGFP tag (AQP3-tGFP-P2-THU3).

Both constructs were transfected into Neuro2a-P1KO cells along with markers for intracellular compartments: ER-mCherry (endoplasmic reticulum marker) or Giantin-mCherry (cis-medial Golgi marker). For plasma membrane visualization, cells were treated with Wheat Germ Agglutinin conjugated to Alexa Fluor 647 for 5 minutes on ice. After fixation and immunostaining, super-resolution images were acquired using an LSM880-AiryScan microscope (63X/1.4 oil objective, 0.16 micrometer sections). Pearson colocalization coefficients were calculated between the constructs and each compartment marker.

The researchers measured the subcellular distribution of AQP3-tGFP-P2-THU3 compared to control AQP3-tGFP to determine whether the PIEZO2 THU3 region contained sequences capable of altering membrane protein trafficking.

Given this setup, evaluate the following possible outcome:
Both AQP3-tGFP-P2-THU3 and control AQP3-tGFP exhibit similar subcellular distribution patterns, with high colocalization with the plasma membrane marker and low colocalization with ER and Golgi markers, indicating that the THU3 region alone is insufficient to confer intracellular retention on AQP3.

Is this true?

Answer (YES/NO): NO